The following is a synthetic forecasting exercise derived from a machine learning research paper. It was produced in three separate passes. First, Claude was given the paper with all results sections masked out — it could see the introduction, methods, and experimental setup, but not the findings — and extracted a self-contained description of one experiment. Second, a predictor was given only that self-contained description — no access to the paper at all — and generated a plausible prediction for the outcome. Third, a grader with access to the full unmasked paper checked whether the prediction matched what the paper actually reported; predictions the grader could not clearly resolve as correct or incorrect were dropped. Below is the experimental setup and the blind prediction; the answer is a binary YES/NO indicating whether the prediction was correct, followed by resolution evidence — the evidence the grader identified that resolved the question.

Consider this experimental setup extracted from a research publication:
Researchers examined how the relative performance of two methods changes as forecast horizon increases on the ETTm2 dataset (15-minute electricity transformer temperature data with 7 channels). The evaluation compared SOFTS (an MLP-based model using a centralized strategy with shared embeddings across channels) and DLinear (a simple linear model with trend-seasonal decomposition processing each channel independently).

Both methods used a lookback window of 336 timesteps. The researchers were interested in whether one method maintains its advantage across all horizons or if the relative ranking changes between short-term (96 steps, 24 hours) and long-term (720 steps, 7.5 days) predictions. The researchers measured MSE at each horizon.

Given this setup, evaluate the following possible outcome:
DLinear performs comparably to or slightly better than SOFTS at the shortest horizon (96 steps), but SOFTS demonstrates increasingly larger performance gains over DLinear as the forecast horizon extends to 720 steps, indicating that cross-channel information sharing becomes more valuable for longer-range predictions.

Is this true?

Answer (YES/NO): NO